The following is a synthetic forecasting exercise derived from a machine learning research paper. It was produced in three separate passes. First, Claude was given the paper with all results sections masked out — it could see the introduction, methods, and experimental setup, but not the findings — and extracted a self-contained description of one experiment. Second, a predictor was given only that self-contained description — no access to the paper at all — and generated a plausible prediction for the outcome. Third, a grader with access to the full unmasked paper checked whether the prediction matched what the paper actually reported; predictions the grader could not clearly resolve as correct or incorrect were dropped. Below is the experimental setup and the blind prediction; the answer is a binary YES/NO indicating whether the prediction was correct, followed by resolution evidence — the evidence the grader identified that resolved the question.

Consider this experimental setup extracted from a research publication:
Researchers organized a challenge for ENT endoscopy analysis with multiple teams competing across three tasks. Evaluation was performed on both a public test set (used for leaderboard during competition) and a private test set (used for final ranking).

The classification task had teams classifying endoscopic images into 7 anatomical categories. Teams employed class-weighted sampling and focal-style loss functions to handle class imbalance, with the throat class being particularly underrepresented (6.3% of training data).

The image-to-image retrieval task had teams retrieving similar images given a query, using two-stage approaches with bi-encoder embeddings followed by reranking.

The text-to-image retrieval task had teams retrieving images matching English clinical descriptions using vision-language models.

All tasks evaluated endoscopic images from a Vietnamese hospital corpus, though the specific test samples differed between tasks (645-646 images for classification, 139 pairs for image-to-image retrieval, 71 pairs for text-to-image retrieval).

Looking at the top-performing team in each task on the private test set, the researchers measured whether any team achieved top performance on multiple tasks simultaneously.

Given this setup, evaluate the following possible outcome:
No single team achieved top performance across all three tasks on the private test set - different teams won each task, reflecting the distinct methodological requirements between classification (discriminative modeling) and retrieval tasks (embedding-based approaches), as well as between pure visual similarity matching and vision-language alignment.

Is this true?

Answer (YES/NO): YES